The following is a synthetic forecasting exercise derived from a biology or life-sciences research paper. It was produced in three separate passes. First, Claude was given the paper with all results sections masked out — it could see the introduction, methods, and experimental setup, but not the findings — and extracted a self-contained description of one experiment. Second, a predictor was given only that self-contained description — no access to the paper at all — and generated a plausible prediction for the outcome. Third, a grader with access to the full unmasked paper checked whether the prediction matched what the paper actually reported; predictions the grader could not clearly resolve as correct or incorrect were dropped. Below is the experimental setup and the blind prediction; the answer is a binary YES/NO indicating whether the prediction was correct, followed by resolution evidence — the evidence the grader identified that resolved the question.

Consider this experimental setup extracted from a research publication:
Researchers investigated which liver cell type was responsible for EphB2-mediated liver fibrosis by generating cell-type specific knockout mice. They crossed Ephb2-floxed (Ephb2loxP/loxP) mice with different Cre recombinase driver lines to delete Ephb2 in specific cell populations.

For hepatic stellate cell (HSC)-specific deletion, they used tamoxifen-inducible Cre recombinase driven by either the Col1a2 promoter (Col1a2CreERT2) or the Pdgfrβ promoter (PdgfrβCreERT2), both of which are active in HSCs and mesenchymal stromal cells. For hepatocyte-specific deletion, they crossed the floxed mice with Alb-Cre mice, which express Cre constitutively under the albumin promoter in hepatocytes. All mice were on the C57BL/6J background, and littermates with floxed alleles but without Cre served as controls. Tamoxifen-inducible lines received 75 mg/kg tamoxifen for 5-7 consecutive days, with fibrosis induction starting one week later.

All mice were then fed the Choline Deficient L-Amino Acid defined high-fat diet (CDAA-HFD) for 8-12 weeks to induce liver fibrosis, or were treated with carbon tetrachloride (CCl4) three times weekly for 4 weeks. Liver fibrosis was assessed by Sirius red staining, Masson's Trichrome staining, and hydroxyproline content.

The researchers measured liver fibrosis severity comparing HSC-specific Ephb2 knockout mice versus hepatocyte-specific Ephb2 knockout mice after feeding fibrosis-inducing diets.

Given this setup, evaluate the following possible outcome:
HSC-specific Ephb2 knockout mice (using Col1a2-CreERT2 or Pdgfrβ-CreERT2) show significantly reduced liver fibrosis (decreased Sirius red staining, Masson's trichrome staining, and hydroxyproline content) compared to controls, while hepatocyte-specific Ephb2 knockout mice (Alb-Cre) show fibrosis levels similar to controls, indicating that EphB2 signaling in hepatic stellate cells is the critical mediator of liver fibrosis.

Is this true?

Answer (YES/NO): YES